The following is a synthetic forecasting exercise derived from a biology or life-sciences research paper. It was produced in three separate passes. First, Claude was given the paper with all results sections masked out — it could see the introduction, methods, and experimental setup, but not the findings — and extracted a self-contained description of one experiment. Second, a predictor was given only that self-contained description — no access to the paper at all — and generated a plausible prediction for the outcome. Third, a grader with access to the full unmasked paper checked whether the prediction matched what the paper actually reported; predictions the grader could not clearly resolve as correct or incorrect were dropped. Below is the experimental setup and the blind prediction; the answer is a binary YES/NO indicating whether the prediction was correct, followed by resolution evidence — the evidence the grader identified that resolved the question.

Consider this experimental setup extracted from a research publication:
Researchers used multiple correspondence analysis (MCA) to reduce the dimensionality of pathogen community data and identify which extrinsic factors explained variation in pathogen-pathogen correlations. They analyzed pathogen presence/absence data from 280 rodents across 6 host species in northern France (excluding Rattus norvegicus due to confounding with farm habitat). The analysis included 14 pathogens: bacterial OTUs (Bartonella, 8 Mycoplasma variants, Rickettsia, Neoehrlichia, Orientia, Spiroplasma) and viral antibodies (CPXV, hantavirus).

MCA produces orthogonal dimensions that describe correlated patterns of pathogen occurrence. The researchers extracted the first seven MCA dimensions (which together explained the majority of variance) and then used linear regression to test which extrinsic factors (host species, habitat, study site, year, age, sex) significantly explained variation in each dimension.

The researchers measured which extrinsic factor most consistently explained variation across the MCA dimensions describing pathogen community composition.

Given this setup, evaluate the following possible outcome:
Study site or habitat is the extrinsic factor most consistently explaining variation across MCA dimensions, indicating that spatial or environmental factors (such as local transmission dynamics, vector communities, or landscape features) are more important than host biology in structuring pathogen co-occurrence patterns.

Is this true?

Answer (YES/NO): NO